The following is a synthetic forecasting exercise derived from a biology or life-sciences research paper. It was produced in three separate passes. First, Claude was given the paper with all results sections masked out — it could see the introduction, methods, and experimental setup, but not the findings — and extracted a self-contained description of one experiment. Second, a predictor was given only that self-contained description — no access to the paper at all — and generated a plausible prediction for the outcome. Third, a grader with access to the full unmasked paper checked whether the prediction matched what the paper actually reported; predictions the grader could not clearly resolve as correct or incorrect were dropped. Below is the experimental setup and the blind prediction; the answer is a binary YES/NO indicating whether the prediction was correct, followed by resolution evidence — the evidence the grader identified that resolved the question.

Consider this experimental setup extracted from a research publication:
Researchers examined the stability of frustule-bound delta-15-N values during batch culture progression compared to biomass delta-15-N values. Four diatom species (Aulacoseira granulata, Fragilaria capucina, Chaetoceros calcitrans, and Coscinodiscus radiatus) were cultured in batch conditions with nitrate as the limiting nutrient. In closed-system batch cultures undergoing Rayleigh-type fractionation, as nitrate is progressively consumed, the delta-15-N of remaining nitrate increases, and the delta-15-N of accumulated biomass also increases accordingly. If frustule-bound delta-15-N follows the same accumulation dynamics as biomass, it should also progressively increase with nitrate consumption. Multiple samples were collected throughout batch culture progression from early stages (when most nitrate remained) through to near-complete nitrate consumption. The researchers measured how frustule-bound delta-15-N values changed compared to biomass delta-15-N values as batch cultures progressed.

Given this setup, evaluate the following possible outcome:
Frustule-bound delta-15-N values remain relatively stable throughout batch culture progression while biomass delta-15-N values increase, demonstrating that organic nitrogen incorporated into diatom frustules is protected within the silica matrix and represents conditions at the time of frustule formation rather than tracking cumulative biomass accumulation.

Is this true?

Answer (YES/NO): NO